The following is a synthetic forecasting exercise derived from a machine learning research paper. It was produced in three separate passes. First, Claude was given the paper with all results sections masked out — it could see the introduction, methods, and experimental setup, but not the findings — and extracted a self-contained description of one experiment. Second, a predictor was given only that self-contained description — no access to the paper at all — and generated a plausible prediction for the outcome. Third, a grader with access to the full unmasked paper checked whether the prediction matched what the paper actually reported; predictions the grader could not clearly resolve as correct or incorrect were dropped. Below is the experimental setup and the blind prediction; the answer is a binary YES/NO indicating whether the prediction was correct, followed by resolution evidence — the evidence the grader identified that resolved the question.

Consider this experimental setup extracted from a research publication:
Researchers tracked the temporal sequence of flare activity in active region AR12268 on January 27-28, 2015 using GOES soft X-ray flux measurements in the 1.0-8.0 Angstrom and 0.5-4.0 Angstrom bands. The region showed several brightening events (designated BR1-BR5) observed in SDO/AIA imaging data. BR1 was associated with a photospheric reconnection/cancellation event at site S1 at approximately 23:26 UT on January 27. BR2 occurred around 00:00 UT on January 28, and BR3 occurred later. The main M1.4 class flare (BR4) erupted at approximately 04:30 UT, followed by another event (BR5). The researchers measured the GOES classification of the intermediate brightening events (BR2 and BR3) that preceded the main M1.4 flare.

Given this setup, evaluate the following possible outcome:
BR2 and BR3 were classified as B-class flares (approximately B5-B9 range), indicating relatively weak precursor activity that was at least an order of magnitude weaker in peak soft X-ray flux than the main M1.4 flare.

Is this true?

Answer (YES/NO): NO